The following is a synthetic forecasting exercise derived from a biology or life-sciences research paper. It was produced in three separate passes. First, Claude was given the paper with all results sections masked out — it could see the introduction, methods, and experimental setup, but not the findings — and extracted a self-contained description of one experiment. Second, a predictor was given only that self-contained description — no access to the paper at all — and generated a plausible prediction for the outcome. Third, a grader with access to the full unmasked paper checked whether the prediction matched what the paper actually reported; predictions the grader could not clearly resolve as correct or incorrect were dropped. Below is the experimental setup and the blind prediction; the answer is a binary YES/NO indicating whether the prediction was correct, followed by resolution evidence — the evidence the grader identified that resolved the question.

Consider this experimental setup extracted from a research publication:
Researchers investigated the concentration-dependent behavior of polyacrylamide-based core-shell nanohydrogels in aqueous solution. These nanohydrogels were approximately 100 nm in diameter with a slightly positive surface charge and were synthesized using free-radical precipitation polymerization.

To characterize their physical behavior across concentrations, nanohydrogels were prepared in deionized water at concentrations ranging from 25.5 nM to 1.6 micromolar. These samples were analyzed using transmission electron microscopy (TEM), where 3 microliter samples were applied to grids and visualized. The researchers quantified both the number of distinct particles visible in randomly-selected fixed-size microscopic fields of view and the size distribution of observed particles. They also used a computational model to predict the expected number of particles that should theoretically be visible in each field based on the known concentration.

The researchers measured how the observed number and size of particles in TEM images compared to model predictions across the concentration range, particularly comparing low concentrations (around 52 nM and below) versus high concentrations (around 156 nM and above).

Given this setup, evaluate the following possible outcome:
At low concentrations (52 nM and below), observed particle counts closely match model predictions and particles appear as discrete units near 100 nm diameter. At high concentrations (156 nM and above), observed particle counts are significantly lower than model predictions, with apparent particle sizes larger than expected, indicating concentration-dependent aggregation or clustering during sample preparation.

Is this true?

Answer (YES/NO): YES